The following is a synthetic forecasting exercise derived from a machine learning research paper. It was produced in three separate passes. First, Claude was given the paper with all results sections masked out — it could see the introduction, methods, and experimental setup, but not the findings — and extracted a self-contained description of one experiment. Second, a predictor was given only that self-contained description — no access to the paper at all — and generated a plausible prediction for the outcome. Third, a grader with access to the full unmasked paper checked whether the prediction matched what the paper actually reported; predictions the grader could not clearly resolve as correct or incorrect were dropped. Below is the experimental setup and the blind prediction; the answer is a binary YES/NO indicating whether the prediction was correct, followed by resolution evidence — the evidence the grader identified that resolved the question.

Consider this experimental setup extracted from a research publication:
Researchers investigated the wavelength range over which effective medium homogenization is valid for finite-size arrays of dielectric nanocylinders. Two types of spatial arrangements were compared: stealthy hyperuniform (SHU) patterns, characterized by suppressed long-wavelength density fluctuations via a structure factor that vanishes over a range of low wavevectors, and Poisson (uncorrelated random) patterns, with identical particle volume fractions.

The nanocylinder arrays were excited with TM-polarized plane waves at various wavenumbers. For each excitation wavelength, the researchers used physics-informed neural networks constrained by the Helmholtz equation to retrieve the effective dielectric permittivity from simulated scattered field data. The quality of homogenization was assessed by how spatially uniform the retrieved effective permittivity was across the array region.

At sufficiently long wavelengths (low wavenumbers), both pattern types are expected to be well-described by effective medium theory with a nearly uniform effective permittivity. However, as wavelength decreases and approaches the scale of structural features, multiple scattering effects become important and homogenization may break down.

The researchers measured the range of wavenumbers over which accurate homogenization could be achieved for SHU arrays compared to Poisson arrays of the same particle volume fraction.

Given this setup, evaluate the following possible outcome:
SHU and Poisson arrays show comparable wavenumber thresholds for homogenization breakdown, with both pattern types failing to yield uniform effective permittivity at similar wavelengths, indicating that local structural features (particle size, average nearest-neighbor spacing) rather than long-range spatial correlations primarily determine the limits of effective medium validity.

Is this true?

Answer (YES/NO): NO